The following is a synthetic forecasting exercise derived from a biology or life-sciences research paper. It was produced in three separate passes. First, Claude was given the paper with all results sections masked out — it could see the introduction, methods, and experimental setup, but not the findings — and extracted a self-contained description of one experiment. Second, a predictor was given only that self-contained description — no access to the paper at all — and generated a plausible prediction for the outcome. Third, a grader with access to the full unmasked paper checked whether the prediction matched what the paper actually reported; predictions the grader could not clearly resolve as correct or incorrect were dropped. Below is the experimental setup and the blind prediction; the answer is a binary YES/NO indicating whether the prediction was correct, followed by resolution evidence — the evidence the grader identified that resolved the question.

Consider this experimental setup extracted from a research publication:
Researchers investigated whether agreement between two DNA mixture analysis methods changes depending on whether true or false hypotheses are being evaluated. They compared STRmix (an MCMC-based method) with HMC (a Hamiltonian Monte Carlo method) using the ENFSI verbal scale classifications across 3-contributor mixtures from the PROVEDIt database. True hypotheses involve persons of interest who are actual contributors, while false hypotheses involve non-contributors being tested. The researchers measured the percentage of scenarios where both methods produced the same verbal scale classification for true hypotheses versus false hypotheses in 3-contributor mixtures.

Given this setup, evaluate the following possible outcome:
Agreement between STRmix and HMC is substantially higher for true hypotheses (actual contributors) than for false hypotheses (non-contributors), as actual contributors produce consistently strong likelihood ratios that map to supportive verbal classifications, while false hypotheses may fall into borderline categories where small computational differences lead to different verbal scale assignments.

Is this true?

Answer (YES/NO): YES